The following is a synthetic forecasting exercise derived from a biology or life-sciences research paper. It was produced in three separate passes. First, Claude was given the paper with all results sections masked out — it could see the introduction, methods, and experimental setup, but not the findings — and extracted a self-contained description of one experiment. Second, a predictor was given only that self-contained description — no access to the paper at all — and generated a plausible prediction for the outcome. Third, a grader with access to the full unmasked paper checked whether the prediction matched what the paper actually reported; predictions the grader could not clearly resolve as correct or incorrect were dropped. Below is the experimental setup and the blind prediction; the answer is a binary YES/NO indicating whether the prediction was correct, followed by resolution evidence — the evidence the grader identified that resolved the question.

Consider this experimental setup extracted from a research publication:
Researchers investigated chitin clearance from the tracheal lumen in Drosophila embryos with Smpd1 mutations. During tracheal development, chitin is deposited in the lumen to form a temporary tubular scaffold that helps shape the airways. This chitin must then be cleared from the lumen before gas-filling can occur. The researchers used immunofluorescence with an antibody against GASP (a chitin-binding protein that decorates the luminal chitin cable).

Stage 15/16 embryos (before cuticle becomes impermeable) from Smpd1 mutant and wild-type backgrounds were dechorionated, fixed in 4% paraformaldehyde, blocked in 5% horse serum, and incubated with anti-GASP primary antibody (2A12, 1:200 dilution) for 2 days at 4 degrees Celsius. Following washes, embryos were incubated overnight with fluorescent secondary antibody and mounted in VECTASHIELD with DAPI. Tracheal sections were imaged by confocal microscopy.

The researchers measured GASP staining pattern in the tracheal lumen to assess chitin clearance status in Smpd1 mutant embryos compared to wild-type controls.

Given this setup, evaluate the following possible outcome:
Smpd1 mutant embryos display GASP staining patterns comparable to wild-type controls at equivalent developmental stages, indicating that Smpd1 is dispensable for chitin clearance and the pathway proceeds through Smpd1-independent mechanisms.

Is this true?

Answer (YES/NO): NO